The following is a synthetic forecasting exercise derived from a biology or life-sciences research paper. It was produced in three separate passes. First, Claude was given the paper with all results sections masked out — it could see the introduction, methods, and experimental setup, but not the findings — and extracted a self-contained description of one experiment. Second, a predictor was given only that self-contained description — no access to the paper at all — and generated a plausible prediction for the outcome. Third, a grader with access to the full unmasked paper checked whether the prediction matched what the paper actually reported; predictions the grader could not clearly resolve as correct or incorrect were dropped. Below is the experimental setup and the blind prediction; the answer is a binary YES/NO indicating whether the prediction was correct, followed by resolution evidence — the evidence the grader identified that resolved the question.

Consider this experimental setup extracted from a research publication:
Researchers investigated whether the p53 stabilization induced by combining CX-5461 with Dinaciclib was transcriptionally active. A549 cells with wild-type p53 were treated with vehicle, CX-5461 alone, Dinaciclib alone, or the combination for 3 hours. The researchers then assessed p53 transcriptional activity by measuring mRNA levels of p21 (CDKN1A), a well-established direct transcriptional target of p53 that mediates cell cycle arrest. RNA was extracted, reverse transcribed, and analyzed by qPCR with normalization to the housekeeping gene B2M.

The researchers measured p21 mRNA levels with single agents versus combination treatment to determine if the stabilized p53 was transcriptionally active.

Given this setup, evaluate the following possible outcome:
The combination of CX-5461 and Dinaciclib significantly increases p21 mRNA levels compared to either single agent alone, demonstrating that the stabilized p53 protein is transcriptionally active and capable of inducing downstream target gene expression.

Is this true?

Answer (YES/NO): NO